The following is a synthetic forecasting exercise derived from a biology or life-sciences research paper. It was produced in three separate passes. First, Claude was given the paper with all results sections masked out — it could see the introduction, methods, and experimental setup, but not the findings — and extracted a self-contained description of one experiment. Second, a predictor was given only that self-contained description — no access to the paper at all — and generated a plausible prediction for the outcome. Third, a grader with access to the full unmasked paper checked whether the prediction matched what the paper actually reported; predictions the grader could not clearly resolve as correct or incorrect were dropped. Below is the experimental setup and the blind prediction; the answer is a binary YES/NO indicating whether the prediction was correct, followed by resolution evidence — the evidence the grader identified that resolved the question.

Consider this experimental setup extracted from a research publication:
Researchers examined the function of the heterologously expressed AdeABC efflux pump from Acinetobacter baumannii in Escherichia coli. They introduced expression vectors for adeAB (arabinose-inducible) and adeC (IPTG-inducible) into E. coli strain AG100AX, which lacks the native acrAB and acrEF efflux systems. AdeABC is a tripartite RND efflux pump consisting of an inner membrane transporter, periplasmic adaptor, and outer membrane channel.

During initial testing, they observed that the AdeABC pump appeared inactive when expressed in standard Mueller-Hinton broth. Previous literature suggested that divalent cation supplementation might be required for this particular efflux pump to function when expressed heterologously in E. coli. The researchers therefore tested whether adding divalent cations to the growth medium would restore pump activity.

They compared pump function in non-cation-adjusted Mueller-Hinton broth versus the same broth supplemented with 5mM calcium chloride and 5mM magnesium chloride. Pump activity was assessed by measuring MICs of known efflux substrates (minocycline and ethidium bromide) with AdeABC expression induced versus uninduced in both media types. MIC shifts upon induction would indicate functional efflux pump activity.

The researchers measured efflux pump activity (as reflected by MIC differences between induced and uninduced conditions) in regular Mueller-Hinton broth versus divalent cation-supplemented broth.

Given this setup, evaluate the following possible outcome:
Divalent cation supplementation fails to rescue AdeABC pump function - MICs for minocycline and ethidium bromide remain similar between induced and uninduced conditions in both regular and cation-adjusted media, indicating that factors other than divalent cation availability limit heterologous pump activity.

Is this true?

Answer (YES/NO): NO